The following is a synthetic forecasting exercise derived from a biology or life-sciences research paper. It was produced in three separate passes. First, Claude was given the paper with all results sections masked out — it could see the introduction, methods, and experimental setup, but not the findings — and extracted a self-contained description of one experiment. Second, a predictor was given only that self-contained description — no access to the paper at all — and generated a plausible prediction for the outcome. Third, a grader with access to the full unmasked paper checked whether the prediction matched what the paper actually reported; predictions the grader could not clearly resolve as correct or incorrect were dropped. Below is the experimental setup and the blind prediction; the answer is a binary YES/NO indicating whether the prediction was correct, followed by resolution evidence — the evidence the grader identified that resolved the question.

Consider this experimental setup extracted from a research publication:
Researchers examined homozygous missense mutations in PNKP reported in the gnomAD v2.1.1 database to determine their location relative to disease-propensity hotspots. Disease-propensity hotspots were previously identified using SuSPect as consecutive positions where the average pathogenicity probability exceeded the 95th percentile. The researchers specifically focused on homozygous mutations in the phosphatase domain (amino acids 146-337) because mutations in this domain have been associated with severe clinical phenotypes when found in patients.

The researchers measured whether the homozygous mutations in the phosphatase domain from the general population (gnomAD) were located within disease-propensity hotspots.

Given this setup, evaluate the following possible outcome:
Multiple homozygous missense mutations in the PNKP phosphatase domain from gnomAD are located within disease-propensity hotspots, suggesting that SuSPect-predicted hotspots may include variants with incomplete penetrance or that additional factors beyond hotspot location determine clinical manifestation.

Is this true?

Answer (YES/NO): NO